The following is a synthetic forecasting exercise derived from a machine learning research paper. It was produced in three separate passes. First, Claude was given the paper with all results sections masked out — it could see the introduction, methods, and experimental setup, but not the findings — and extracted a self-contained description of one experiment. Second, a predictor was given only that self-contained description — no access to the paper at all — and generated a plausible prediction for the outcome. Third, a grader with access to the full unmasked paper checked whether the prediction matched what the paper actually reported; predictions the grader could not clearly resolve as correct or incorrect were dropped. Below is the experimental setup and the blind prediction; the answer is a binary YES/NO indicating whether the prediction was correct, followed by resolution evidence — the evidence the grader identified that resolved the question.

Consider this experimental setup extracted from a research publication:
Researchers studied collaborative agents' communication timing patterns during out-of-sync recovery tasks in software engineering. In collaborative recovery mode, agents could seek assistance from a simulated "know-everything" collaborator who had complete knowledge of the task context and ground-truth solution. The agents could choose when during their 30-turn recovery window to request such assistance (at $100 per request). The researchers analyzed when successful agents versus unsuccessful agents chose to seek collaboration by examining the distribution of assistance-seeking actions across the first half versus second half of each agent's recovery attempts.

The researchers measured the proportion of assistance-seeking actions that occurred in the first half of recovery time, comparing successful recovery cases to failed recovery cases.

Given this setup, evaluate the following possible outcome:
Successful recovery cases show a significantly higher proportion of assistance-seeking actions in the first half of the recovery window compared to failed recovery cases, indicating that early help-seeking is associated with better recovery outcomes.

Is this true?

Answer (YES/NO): YES